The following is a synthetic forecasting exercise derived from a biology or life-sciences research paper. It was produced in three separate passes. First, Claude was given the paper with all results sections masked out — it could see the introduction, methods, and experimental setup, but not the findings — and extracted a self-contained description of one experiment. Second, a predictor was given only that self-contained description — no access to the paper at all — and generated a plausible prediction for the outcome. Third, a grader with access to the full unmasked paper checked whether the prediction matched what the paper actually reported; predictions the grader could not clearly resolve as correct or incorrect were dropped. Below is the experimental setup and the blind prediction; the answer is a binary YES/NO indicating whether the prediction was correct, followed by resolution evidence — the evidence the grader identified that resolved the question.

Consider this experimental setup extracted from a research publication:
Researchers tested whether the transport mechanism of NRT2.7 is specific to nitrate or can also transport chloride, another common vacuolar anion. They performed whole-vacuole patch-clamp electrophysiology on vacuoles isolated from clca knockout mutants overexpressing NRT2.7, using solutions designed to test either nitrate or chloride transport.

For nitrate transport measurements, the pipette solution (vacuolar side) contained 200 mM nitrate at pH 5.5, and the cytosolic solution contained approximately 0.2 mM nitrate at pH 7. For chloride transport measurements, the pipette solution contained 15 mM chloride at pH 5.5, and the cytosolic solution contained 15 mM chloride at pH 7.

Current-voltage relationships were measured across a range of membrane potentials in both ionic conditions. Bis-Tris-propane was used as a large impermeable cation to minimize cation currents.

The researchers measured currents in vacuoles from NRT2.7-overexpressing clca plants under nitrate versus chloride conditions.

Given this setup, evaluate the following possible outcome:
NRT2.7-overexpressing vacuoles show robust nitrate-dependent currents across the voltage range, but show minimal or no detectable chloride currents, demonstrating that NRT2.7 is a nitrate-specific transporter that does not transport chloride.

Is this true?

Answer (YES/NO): NO